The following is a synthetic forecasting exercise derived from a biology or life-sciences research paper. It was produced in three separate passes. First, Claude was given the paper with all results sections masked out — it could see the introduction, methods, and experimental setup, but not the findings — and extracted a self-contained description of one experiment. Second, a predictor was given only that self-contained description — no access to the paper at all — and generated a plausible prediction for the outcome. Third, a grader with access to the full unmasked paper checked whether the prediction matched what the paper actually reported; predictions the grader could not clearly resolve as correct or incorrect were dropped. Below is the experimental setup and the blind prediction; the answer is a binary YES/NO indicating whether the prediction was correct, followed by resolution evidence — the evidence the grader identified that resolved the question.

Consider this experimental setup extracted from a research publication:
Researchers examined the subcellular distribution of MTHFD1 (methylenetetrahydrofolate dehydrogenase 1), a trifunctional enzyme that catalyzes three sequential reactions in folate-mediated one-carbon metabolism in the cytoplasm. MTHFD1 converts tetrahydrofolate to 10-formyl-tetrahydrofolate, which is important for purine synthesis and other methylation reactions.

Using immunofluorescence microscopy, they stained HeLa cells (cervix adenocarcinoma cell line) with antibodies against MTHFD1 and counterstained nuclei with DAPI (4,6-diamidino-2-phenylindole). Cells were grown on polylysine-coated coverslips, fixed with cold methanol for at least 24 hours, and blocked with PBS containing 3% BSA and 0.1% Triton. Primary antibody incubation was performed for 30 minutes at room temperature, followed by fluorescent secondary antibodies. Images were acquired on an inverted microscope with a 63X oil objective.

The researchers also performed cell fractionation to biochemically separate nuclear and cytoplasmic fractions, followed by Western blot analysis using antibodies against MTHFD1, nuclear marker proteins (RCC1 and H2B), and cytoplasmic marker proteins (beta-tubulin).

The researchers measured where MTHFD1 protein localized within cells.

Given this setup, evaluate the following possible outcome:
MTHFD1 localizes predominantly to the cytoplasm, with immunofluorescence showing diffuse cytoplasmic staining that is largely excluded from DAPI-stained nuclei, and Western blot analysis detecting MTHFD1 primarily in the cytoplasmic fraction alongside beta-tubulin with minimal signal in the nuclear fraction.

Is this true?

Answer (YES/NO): NO